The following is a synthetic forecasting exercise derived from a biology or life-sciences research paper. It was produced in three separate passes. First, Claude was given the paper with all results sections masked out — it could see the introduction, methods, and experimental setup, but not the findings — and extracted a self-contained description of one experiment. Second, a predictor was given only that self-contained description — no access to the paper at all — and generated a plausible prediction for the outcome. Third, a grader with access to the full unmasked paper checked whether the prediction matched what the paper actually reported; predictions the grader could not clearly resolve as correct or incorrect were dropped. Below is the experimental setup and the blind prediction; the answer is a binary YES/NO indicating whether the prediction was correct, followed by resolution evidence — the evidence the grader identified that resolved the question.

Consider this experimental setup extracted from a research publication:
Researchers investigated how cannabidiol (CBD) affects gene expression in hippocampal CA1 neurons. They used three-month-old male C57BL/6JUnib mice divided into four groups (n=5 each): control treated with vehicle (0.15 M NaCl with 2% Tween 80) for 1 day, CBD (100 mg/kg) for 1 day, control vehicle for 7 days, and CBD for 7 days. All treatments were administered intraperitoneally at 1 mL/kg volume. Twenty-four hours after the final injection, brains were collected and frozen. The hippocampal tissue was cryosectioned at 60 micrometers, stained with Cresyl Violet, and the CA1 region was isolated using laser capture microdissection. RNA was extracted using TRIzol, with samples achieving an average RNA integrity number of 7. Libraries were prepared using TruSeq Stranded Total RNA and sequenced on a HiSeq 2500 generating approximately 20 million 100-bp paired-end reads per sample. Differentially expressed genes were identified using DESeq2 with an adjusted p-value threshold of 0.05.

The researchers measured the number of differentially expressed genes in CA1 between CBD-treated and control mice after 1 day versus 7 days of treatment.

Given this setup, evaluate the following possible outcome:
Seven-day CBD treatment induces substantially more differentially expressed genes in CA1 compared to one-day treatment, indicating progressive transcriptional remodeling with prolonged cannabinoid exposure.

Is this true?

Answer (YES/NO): YES